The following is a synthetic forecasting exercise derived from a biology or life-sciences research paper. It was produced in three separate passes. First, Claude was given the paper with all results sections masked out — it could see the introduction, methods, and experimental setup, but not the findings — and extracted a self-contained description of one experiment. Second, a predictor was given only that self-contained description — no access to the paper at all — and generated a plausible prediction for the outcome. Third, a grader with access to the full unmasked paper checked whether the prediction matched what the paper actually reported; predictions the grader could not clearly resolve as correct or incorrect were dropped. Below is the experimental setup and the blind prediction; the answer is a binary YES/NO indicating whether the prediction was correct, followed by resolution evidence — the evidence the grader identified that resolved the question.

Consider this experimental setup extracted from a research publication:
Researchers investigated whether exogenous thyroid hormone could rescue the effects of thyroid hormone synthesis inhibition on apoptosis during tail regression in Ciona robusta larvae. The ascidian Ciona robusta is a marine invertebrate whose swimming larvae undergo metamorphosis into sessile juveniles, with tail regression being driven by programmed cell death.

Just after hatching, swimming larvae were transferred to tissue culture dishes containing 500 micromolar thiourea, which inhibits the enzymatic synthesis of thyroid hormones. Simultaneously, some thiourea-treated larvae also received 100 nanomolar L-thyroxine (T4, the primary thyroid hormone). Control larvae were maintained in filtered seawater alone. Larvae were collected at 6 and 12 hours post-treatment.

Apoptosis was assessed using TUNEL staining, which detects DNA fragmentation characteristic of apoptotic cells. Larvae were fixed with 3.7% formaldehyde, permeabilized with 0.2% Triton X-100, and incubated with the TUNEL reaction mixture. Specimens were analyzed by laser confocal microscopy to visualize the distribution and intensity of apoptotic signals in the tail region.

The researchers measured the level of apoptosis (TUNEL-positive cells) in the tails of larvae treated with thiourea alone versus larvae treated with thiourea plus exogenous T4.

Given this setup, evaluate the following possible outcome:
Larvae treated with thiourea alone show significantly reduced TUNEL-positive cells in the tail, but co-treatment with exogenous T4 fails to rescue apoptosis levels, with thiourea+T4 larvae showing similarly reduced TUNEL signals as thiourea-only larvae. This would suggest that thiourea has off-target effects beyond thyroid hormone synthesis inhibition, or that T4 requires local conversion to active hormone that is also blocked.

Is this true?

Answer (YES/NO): NO